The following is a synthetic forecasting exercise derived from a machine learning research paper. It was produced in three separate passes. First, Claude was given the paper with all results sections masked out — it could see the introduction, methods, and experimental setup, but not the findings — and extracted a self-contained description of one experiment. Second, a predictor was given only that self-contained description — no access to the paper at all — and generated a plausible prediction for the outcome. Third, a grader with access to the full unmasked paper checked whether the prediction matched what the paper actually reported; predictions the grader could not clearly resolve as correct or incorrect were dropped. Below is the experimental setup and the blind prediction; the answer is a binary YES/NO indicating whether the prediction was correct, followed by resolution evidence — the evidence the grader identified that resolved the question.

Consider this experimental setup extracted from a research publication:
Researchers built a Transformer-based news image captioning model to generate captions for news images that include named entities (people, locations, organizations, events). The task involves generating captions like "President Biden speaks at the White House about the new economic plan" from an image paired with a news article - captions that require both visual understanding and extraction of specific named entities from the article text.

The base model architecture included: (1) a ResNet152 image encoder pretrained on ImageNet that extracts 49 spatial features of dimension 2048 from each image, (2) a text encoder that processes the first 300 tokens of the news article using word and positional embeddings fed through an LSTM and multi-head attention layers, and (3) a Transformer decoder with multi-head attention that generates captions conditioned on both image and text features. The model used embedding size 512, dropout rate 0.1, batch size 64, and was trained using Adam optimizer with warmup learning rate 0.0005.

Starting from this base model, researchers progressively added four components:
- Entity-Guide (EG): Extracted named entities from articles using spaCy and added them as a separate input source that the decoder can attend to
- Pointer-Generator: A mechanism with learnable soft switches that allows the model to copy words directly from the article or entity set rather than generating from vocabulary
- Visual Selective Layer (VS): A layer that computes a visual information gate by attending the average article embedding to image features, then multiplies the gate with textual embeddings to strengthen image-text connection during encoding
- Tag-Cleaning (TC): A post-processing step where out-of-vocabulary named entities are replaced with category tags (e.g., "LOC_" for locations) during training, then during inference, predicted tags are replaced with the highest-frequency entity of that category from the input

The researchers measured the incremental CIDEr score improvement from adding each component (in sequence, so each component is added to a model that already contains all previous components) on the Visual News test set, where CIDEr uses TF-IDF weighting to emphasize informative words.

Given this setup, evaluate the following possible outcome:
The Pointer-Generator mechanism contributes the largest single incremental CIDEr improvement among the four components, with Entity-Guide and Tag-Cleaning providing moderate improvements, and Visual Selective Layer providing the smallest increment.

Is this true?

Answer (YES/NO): NO